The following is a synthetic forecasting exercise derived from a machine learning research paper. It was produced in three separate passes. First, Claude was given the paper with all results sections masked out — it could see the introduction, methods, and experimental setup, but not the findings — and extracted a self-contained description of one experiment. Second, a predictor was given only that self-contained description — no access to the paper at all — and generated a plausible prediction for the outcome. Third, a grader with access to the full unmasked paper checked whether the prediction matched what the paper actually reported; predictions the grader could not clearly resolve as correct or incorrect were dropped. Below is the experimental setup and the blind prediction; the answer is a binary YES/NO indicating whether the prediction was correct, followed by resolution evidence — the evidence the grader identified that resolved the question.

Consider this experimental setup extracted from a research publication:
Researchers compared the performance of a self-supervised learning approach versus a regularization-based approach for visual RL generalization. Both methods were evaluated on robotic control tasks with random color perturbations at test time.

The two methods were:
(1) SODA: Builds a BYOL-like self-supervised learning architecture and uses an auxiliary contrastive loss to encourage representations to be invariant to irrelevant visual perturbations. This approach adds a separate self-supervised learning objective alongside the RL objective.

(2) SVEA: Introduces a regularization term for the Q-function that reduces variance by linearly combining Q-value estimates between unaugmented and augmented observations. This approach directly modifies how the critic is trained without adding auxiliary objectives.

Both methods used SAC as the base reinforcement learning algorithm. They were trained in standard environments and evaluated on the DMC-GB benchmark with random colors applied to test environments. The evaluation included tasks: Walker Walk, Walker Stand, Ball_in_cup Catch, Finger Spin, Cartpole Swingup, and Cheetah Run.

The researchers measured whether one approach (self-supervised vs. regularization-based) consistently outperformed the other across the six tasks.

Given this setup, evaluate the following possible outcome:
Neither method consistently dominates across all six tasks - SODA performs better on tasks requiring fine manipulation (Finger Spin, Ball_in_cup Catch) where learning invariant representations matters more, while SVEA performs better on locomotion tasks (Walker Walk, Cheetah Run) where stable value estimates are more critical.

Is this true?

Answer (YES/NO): NO